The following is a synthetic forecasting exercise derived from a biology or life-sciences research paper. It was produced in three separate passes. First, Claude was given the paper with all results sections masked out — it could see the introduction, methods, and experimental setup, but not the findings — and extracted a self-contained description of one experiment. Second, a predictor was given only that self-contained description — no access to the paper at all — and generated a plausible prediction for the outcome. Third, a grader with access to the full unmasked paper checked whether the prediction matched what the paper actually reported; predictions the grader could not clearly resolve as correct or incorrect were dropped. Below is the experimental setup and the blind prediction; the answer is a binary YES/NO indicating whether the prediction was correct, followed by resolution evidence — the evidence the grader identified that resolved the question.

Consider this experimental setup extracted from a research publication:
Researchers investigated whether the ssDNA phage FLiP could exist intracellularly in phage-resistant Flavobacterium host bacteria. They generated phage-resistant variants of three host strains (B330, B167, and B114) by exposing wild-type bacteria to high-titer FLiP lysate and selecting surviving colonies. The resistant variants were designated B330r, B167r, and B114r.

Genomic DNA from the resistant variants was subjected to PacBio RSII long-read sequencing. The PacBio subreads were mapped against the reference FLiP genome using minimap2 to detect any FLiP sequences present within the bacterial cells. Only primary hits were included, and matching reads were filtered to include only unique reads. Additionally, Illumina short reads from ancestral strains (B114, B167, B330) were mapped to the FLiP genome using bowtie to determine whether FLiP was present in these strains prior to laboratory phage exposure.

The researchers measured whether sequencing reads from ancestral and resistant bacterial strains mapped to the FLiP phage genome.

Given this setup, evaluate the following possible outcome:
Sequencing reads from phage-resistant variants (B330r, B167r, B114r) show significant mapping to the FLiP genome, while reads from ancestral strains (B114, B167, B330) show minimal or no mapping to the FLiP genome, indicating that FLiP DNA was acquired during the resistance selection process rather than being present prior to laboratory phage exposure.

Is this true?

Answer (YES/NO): NO